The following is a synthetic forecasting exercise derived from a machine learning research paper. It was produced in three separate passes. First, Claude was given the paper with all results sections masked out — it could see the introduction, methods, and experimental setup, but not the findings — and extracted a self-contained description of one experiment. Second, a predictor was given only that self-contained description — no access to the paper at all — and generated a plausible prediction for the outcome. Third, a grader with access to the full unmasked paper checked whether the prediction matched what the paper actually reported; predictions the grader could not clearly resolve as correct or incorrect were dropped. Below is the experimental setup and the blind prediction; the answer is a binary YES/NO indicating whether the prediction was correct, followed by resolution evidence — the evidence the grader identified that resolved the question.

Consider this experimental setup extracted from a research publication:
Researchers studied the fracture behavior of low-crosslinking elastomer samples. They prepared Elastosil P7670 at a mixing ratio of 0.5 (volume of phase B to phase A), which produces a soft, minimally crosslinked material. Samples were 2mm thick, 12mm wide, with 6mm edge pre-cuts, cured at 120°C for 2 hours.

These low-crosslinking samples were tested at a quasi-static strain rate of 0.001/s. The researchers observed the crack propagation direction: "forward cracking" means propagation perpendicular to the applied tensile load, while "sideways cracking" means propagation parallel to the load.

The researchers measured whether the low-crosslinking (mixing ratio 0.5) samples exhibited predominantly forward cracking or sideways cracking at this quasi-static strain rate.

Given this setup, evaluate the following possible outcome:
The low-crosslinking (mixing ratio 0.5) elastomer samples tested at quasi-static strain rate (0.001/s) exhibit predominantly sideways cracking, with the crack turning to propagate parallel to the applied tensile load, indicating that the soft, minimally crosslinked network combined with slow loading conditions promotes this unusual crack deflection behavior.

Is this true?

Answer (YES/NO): NO